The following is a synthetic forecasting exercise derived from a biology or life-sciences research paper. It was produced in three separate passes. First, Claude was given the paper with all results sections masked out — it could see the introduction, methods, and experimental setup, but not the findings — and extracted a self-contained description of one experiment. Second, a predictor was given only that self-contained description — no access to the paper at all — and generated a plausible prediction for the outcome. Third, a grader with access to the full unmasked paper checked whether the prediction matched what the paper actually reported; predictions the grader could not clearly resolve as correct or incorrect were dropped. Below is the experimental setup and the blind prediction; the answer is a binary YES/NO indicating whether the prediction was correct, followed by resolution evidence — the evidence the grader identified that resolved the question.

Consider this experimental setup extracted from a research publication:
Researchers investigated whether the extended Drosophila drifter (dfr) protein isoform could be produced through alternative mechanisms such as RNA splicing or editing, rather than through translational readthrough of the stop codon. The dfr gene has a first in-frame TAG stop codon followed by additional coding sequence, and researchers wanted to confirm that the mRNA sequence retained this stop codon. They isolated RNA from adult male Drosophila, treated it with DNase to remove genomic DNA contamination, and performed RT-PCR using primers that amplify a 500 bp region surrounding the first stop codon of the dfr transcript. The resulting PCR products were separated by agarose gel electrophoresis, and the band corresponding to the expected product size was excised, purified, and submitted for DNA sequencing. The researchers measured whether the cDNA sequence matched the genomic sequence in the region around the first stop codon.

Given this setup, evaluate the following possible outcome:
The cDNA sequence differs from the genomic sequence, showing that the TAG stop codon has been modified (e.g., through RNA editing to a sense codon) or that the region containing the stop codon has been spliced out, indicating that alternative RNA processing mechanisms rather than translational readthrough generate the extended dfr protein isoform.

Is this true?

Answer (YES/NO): NO